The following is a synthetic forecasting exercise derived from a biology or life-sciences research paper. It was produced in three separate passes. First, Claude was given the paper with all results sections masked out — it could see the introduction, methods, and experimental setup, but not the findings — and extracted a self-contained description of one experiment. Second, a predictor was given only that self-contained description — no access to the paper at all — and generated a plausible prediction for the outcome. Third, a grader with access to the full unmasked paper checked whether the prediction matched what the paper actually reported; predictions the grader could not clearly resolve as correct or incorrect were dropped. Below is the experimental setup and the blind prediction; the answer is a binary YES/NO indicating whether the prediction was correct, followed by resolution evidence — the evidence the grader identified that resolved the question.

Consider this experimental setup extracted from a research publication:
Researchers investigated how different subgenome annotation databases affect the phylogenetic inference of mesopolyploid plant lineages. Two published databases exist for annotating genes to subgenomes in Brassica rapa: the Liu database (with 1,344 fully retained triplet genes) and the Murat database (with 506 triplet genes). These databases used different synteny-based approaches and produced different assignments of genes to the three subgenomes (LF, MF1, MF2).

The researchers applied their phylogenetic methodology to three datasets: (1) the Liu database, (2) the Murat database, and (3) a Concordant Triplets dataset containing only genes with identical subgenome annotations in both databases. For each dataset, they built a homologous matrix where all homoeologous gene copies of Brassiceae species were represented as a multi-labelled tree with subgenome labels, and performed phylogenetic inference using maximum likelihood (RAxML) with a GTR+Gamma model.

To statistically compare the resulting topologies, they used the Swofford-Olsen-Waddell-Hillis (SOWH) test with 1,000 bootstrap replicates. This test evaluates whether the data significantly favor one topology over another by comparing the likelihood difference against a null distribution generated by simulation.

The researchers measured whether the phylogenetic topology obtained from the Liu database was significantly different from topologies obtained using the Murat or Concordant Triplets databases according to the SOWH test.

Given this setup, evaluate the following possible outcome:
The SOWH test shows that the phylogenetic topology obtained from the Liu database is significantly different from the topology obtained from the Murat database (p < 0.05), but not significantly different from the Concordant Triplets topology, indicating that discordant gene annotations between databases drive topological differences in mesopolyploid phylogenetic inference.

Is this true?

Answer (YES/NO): NO